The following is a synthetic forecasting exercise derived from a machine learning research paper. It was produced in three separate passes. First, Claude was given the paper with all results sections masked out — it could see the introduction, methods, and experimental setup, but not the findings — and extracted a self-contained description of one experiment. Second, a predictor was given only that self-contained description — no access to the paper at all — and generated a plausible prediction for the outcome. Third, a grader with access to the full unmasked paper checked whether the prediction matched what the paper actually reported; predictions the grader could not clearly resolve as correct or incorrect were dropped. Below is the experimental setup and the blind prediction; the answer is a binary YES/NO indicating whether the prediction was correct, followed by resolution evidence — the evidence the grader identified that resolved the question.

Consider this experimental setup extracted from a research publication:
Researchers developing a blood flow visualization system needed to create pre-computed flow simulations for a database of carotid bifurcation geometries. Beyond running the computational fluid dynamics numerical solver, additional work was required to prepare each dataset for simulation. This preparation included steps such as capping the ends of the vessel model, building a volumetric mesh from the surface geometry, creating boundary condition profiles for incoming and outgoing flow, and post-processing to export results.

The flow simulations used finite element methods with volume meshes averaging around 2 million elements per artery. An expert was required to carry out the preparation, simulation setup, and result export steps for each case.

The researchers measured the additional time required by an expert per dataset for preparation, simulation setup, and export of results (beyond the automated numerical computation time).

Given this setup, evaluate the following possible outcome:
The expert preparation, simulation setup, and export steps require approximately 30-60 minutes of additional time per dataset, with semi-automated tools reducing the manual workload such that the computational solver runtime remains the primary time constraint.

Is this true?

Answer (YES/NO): NO